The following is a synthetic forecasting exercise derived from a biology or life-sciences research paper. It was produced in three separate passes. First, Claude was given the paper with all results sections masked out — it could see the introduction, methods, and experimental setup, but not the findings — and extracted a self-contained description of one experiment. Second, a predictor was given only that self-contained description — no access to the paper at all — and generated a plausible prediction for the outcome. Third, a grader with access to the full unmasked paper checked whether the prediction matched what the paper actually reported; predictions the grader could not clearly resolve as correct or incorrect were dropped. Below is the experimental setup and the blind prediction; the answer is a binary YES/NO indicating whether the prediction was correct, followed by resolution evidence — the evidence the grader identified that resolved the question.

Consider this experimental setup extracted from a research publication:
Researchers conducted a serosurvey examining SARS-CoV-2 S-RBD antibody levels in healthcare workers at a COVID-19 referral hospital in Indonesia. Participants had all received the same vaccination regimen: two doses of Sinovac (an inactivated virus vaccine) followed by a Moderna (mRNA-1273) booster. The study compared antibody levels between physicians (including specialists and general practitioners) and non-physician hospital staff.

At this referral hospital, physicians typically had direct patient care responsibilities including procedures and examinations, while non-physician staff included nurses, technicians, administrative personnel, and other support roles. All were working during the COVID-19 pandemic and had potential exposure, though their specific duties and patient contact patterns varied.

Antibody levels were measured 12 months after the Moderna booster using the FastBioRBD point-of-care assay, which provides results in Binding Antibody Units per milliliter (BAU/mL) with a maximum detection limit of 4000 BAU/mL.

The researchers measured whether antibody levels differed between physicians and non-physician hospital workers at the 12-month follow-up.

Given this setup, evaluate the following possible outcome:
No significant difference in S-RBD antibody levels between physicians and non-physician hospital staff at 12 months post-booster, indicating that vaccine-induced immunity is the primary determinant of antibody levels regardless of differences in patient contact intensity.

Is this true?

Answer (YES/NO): NO